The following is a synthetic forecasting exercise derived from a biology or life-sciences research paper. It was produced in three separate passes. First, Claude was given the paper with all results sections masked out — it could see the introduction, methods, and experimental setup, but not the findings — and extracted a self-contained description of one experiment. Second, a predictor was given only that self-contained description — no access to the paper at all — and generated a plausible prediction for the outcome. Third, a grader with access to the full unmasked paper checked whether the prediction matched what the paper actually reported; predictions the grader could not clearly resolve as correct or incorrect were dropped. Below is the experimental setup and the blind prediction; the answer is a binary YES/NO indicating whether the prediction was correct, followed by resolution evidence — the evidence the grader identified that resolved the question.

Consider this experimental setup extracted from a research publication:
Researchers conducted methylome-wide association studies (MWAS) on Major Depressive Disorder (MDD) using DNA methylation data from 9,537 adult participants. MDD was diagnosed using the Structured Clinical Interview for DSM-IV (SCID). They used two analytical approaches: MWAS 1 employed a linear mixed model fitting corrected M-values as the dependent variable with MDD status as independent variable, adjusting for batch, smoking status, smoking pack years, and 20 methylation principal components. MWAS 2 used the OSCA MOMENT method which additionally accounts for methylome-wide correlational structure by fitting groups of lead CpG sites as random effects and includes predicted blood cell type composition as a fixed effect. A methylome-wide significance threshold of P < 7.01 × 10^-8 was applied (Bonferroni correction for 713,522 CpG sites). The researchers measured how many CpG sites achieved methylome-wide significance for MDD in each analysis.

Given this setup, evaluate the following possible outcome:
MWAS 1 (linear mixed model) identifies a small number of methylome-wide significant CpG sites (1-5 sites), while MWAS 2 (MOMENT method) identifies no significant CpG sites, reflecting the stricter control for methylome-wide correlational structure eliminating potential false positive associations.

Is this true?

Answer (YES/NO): YES